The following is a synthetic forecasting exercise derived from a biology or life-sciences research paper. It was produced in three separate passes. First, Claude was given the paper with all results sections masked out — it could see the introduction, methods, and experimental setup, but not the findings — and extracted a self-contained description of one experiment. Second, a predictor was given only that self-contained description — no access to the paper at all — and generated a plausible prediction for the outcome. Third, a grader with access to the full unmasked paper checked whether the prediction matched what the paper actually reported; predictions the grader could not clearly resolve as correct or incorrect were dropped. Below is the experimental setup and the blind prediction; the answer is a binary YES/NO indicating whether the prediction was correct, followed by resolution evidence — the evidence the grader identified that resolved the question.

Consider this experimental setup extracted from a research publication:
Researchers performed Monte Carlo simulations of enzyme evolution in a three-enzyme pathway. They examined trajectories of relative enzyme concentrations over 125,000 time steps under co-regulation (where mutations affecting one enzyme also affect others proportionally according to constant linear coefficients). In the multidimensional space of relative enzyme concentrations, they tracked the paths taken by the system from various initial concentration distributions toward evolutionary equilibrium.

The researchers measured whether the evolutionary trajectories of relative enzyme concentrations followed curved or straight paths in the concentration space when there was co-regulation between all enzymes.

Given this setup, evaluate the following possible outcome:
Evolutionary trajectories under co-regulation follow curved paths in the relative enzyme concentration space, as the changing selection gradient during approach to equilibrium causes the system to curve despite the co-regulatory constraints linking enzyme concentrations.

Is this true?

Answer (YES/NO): NO